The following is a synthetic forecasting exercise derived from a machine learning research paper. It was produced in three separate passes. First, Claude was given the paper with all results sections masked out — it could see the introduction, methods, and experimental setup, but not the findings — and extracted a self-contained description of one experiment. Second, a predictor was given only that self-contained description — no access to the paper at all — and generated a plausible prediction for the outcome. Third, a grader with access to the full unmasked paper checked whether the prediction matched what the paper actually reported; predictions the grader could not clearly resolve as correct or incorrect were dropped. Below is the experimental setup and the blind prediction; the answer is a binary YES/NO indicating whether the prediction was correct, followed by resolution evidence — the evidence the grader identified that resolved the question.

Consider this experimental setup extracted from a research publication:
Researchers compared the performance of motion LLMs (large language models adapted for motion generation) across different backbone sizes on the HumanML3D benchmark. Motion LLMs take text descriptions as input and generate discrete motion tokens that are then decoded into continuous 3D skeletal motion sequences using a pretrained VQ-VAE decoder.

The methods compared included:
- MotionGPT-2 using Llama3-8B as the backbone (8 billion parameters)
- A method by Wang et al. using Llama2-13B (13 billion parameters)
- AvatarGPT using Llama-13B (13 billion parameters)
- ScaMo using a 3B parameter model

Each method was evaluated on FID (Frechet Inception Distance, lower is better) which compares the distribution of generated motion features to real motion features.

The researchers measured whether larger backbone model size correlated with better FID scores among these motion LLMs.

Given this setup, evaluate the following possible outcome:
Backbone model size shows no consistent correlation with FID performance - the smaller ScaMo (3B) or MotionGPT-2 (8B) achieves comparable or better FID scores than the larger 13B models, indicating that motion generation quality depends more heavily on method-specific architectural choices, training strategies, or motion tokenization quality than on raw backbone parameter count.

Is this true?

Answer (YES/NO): NO